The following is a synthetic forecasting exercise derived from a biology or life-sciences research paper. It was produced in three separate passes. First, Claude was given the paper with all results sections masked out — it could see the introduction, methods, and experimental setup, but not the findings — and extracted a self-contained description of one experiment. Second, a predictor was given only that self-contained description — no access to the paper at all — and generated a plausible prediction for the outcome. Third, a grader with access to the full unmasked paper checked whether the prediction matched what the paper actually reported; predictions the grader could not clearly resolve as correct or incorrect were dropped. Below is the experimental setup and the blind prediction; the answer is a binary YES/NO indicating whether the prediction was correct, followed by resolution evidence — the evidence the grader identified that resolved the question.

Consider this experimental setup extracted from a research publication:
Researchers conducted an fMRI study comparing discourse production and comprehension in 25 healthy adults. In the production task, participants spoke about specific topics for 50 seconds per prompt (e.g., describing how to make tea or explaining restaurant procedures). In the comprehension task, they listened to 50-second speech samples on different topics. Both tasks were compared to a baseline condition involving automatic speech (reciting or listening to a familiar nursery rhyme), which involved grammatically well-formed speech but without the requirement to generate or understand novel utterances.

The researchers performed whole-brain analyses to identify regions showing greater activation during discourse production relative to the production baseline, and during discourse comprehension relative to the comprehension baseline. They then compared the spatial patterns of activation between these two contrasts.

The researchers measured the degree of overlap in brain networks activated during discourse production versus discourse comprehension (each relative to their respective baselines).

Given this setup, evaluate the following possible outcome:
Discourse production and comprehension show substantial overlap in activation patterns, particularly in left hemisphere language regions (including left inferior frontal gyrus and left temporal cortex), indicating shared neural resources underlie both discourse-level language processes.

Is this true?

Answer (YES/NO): YES